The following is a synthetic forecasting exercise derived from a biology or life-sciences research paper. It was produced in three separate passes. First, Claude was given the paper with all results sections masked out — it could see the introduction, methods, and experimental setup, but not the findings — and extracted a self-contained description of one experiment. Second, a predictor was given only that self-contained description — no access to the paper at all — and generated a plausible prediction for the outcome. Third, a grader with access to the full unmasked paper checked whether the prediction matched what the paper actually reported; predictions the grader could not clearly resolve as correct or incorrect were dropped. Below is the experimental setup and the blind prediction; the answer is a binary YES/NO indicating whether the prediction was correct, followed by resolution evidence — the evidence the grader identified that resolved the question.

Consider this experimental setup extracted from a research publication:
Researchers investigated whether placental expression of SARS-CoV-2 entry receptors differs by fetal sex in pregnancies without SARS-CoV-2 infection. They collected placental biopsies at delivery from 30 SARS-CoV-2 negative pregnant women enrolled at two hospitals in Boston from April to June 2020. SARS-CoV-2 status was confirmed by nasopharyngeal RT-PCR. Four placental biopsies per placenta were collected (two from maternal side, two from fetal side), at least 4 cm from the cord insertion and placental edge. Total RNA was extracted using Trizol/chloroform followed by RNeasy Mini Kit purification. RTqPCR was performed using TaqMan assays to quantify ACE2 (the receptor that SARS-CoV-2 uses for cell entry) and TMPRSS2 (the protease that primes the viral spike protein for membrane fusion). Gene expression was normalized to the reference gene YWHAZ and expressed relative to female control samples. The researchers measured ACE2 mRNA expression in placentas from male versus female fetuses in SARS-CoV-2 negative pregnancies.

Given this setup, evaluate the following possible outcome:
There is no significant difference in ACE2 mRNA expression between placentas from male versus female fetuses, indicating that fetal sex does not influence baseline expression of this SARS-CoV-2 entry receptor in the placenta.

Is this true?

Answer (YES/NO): YES